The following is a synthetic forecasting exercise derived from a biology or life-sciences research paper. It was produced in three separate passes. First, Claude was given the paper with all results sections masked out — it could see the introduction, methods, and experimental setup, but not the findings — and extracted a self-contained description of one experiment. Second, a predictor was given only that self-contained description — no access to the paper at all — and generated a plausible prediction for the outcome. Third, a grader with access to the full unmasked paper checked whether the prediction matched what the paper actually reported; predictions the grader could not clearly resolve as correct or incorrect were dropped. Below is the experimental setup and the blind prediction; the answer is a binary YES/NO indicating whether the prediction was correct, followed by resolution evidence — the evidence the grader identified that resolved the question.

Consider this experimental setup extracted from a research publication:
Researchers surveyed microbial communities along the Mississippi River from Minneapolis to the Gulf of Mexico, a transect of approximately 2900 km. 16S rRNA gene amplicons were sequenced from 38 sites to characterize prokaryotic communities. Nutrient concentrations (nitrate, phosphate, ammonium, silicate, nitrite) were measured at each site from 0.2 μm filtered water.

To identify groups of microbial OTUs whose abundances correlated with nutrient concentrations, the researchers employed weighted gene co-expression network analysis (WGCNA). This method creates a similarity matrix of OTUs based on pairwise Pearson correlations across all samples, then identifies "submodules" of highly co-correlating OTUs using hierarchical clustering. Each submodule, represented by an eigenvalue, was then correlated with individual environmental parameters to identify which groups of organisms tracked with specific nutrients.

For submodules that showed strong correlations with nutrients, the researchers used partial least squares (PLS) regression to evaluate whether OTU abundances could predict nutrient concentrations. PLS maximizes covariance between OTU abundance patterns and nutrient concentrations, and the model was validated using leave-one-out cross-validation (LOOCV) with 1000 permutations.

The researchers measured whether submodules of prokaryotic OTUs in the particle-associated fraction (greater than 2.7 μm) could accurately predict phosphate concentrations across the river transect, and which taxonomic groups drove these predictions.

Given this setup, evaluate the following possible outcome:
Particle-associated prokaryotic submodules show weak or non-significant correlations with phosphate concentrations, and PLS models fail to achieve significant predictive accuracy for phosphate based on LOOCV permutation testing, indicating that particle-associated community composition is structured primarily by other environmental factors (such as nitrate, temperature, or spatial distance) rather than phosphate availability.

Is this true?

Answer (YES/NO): NO